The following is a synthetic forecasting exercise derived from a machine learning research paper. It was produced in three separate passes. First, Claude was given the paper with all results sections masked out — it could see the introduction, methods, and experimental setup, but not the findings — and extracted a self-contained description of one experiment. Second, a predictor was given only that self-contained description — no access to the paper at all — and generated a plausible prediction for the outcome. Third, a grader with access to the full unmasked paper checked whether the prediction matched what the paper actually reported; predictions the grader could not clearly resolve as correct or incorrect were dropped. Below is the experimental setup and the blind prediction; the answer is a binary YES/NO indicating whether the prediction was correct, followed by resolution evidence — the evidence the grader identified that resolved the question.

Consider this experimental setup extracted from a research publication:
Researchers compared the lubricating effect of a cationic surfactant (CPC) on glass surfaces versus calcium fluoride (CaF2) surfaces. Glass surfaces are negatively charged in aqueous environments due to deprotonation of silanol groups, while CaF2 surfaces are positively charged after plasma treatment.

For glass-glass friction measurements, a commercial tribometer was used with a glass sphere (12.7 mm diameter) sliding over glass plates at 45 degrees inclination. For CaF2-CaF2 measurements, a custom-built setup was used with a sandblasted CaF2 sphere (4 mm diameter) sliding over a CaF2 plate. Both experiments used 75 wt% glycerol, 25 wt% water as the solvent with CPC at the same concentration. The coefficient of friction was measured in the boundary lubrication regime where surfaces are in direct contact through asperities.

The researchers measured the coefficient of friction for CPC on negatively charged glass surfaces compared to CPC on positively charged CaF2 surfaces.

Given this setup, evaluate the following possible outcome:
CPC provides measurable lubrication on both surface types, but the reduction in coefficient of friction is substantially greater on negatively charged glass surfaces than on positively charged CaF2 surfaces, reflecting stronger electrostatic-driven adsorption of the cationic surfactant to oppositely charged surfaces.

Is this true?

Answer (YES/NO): NO